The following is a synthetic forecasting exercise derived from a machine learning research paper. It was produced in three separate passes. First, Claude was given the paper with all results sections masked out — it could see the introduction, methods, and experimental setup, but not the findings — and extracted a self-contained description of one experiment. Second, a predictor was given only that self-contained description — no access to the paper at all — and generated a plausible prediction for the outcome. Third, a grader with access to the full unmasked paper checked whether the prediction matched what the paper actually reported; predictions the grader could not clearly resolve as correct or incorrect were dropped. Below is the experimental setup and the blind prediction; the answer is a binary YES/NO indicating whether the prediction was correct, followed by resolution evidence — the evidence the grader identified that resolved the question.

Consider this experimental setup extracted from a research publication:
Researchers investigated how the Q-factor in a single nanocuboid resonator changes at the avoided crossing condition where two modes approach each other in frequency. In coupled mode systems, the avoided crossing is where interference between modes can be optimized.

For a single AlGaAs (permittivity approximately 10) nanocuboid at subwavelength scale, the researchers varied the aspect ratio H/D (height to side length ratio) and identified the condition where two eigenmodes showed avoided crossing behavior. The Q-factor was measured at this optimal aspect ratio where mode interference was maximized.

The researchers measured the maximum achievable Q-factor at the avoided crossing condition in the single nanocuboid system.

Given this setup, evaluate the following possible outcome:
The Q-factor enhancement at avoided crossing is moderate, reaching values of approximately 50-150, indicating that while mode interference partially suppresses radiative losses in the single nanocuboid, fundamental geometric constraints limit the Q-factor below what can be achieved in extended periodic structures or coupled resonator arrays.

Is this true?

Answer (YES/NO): YES